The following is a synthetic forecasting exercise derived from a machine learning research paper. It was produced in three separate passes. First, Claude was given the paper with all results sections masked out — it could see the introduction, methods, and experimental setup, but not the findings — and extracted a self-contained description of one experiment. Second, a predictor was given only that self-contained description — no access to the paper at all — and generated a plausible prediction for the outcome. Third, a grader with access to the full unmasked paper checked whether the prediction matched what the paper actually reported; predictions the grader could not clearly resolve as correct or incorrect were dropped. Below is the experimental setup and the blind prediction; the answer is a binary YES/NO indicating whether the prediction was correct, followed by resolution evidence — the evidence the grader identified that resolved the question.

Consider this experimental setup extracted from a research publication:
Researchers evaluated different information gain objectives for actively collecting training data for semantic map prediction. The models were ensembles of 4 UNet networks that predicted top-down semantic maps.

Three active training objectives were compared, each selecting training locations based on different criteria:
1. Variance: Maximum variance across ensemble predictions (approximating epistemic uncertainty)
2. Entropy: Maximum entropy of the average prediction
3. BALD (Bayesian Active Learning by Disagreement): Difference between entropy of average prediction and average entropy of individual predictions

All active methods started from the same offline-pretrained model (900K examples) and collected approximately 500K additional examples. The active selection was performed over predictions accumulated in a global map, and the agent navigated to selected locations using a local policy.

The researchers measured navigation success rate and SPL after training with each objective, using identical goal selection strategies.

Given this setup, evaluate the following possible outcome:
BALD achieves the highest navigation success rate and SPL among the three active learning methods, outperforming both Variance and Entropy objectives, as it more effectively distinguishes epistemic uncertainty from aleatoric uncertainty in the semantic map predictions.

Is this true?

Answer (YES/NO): NO